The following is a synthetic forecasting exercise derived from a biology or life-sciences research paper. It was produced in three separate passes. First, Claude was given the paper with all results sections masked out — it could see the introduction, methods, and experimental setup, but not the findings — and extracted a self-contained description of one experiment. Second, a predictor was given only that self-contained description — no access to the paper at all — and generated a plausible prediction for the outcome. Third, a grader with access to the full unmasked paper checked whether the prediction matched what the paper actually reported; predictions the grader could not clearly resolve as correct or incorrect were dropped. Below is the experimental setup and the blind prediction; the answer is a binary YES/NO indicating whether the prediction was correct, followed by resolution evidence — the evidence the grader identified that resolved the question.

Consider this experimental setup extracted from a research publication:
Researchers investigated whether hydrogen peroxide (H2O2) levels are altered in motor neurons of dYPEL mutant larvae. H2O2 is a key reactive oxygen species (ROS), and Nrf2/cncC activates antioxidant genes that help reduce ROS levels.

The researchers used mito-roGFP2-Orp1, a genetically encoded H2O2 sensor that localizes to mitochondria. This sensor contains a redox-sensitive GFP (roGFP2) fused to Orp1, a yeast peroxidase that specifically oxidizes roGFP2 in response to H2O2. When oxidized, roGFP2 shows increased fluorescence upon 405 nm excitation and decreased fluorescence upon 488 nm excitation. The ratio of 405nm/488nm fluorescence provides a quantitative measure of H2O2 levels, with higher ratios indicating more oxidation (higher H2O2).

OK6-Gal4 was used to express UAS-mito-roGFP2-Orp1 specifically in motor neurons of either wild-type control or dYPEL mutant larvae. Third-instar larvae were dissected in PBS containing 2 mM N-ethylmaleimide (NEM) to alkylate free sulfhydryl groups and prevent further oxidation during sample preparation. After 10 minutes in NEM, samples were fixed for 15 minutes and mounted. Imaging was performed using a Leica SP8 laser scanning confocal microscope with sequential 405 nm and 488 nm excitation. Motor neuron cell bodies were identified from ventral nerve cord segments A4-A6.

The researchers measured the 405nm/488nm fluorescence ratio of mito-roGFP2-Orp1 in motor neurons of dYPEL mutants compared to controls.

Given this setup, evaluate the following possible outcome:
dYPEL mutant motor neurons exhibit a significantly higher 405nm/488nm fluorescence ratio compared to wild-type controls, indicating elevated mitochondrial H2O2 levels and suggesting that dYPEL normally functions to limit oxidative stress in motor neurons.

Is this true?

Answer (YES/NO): NO